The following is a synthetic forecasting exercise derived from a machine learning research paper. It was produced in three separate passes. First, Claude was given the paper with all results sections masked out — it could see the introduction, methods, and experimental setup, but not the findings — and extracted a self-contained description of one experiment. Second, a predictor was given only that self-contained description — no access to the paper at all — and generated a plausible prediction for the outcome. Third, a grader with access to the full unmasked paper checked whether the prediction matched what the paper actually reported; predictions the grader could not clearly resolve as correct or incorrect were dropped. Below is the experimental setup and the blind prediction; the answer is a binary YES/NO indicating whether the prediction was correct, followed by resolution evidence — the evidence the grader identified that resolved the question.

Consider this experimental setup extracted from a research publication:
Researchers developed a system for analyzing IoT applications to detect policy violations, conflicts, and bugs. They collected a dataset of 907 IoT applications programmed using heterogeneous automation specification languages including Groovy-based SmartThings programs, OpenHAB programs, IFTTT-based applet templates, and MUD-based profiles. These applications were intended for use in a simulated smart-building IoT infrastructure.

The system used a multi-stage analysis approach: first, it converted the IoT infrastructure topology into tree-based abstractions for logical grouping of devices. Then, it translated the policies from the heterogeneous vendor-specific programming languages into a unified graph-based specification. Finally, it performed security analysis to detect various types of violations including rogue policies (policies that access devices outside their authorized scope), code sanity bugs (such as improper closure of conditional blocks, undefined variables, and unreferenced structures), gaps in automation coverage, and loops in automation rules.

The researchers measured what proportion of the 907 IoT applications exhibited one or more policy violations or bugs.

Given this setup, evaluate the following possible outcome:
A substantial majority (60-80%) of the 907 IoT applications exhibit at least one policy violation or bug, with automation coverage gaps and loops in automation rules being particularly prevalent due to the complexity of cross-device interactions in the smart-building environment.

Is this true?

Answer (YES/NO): NO